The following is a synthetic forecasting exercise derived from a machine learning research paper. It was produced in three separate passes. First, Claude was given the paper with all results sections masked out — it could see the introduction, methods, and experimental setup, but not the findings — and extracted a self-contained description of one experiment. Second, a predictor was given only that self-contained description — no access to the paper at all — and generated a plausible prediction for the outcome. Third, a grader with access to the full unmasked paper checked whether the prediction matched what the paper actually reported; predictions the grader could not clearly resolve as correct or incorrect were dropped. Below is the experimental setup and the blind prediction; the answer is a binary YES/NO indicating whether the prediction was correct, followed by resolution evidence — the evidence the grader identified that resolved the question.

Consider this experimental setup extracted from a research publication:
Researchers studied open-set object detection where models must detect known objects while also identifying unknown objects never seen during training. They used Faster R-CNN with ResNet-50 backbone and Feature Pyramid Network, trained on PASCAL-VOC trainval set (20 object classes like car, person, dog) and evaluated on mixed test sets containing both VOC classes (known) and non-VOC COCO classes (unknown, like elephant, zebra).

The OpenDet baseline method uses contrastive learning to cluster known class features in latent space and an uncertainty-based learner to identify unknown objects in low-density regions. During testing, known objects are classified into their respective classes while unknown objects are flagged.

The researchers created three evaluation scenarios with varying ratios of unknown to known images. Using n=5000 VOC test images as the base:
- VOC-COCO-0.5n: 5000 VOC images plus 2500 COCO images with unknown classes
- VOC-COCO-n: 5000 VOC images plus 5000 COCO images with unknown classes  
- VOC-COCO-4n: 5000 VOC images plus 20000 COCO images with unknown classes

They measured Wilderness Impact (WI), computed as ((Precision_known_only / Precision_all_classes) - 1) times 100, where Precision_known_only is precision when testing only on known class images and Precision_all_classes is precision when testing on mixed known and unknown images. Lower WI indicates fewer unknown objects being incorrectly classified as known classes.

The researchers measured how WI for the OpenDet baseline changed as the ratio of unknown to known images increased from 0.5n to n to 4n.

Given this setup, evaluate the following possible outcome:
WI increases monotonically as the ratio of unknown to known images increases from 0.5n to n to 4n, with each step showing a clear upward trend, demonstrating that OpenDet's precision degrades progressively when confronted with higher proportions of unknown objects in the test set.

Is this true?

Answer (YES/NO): YES